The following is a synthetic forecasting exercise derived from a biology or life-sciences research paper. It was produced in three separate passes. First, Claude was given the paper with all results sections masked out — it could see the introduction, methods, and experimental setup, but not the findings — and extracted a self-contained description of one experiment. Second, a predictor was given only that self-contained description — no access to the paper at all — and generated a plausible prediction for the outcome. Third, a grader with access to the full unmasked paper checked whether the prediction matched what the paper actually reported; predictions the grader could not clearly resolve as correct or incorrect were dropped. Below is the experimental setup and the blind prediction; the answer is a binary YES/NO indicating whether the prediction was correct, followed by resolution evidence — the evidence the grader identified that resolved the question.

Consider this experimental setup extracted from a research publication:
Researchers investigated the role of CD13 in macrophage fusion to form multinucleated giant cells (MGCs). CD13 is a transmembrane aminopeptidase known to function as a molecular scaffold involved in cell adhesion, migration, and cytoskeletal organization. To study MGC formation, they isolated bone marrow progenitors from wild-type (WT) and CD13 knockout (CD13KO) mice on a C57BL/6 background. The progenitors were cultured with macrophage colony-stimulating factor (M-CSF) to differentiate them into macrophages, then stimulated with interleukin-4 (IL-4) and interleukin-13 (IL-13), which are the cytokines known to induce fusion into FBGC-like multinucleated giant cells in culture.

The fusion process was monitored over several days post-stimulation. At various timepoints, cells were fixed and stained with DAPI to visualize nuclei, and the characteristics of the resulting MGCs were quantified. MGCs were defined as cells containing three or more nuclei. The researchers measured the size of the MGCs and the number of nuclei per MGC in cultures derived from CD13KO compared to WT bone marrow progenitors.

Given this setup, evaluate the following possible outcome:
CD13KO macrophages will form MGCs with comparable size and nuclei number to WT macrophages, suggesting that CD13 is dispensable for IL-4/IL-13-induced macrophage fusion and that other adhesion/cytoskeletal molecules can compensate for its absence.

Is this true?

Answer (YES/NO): NO